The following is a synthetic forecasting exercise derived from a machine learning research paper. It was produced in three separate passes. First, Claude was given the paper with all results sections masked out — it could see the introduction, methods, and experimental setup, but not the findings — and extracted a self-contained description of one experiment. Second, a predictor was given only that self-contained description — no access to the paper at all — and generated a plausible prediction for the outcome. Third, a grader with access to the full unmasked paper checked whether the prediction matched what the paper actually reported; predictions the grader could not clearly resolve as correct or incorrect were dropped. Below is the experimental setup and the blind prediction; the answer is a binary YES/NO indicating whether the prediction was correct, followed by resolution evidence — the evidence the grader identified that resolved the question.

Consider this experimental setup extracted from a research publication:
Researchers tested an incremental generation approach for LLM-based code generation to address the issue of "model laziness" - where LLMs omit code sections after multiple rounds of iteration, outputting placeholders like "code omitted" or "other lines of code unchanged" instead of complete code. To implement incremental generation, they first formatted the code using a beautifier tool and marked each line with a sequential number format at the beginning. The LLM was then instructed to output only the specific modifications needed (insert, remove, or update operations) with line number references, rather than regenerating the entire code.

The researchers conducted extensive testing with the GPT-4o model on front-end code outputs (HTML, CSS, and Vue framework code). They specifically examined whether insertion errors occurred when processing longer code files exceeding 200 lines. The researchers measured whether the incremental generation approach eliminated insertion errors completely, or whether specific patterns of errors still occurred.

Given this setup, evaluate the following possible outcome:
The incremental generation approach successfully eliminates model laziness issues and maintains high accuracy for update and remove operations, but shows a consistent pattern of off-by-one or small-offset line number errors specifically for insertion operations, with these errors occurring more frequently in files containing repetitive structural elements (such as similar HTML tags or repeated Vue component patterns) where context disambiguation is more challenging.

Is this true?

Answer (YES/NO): NO